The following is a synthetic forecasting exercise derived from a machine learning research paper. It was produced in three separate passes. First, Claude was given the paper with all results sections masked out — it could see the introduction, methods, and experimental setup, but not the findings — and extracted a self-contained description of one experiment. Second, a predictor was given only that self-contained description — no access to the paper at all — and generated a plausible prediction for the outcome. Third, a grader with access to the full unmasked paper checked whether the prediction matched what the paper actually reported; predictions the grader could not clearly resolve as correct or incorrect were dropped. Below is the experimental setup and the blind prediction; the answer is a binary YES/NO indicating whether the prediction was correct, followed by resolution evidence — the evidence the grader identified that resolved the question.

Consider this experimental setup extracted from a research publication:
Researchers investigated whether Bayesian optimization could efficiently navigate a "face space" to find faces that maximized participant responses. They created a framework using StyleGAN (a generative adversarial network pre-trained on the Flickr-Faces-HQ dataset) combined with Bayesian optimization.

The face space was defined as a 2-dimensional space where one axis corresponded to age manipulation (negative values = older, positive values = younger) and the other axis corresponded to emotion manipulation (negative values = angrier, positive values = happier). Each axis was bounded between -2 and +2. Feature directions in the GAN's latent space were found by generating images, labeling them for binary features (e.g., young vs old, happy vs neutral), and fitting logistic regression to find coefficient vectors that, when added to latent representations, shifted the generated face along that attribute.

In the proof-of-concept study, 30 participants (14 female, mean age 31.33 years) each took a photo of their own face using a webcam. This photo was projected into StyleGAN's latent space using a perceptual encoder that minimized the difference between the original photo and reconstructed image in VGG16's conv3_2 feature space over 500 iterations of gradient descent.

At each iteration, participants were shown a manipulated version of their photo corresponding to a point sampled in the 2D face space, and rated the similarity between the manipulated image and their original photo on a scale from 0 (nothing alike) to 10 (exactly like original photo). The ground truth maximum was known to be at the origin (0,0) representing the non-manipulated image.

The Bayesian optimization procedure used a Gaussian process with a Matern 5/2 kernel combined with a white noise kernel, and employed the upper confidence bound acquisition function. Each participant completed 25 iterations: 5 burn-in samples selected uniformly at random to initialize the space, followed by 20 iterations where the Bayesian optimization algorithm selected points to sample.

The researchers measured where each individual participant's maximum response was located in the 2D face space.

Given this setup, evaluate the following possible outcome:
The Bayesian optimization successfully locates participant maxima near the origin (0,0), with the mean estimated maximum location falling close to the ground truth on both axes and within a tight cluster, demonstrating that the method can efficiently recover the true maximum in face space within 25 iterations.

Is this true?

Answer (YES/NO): NO